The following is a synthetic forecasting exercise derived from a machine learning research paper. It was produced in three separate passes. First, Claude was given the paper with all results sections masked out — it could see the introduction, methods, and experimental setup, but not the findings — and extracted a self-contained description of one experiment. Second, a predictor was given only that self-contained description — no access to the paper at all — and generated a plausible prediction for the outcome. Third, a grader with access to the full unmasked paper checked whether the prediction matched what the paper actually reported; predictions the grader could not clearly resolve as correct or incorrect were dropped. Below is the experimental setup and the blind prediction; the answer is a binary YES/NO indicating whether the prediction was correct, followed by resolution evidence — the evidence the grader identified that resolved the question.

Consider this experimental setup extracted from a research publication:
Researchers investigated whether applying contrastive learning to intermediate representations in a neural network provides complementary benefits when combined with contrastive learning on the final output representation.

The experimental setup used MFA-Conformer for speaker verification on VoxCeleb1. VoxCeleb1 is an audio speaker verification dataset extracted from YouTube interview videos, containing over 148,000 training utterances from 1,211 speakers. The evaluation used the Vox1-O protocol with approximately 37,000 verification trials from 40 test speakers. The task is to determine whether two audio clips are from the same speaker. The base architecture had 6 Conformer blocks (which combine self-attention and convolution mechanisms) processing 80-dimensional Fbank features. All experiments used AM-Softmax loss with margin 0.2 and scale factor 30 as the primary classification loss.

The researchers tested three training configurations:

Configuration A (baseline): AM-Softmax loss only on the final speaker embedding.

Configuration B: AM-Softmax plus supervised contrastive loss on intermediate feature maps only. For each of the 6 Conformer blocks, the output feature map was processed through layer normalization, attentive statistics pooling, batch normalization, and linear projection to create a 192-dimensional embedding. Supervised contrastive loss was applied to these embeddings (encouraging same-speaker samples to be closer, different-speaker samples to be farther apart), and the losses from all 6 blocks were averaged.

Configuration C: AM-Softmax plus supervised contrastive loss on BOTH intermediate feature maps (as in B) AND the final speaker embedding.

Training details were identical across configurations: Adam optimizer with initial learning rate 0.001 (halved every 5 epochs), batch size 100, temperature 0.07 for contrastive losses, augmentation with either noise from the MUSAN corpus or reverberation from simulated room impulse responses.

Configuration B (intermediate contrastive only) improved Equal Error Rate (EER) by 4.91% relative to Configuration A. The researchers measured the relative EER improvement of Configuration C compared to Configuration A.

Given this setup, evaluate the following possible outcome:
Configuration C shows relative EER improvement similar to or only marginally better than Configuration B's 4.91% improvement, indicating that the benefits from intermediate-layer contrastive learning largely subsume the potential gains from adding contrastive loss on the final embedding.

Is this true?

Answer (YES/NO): NO